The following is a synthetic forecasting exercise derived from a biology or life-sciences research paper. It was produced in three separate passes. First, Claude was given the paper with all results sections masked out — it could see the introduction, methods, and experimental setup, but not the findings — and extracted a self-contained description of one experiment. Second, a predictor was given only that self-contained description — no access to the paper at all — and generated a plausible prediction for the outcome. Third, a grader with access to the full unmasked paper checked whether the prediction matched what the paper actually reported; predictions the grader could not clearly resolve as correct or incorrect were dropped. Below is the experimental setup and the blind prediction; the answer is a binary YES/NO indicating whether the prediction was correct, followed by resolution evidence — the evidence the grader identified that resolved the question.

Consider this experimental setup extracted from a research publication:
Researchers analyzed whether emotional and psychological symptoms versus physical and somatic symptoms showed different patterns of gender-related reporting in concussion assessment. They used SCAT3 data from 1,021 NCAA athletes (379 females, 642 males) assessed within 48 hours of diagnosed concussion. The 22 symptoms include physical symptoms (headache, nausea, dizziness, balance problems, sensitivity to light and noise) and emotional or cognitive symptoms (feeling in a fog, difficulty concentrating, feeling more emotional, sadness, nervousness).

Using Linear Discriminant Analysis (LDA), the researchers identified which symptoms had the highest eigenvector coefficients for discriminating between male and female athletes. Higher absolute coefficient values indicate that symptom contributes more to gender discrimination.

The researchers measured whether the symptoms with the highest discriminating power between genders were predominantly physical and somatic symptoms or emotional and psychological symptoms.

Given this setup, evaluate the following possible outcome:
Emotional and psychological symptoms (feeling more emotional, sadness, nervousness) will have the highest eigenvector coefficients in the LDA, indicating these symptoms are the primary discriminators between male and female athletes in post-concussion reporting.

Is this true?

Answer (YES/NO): NO